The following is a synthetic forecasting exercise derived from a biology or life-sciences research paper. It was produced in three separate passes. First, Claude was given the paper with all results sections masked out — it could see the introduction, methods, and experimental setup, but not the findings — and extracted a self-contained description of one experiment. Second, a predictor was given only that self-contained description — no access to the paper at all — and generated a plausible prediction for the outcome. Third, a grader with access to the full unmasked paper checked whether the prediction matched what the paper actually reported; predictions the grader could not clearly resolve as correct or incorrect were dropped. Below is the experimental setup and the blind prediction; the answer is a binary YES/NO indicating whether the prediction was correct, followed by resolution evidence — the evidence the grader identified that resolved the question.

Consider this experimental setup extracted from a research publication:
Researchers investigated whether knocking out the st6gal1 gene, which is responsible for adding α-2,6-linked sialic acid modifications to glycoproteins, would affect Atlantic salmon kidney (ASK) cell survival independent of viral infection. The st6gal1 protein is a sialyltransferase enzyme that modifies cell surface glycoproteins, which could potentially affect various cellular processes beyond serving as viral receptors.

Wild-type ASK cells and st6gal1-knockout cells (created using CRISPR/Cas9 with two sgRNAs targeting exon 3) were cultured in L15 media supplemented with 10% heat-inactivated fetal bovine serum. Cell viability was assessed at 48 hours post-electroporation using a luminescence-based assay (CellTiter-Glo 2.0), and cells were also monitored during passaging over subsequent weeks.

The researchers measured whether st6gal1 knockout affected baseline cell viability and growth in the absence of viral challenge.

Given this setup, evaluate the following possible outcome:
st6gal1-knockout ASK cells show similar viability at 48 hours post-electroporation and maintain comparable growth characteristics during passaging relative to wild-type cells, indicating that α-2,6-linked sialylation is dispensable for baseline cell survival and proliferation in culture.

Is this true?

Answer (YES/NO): YES